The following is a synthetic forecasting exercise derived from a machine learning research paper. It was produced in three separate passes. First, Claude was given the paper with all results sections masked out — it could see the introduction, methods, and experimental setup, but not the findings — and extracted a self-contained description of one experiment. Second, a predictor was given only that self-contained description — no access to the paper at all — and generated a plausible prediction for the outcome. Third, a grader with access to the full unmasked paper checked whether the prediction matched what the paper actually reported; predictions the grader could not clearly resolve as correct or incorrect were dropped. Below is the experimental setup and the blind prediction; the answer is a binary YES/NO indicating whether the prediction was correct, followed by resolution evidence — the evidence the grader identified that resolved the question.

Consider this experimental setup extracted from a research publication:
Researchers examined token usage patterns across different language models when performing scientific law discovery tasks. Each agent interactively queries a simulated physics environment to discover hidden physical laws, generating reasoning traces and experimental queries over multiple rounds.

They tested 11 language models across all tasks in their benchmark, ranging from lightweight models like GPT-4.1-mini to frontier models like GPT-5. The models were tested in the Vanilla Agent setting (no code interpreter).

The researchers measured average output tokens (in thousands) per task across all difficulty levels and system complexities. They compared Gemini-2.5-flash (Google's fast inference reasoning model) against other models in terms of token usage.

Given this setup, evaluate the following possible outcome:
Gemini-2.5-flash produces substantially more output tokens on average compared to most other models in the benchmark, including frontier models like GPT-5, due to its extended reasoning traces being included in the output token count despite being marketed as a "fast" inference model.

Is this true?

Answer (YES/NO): YES